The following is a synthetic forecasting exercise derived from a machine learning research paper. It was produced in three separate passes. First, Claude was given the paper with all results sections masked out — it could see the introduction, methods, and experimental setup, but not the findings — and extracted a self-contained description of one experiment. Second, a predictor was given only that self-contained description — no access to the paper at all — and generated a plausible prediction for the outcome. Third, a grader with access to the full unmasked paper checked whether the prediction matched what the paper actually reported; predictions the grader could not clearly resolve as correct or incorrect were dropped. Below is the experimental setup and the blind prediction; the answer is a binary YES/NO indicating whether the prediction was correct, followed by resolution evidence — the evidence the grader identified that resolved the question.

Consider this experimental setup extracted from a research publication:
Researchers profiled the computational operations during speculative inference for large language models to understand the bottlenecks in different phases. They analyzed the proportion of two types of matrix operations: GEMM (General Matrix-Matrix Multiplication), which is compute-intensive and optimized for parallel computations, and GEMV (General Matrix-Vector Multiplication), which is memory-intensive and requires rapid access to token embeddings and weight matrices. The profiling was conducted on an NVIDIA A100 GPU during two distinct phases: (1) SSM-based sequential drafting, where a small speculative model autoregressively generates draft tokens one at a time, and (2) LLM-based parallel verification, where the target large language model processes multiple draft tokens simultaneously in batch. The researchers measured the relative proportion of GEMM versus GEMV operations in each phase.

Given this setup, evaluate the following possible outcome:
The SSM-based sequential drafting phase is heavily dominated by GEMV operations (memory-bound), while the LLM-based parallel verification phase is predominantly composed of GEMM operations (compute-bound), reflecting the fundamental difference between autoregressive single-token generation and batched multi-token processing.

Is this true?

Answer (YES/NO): YES